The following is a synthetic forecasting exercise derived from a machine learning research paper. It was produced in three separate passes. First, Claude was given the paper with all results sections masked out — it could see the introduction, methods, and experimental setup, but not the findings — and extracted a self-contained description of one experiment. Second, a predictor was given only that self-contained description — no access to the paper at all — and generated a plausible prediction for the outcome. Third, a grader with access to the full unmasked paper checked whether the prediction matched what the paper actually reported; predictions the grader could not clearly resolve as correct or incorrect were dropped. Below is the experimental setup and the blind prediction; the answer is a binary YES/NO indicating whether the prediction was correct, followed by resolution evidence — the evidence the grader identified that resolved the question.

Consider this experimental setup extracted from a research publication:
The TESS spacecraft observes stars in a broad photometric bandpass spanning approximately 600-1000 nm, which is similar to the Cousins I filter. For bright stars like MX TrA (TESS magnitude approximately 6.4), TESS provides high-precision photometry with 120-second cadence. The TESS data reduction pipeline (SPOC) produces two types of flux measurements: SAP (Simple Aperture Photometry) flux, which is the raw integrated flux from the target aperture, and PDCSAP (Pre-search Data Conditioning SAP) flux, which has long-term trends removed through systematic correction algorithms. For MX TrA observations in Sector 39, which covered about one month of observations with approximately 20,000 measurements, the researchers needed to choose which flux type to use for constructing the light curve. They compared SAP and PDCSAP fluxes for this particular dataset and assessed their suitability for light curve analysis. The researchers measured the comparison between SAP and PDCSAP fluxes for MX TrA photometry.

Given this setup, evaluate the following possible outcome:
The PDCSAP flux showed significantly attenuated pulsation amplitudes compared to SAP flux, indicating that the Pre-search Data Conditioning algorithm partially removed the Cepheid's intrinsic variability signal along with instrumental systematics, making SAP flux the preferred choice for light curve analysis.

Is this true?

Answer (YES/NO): NO